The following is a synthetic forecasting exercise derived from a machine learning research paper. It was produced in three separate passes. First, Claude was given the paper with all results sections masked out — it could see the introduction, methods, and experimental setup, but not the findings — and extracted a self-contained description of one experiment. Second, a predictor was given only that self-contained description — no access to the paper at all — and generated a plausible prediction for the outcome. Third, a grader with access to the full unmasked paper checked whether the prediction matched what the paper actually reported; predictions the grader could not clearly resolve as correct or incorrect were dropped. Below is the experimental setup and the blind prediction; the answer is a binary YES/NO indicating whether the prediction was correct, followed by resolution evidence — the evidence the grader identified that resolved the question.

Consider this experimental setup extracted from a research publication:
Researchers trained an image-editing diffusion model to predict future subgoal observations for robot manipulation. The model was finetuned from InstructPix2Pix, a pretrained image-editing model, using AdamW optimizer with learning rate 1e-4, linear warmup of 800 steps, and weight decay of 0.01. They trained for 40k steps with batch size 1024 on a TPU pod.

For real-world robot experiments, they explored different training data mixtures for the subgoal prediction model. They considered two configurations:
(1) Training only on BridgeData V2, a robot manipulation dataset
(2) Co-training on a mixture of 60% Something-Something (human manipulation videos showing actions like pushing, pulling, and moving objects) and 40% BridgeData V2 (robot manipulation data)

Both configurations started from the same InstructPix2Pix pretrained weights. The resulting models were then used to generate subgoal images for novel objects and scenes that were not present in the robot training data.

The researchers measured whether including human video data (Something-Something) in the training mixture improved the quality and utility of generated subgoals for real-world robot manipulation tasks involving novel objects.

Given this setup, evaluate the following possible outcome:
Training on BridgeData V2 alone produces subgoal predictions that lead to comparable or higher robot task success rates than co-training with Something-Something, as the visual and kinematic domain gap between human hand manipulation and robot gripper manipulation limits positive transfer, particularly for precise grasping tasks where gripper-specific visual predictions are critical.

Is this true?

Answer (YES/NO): NO